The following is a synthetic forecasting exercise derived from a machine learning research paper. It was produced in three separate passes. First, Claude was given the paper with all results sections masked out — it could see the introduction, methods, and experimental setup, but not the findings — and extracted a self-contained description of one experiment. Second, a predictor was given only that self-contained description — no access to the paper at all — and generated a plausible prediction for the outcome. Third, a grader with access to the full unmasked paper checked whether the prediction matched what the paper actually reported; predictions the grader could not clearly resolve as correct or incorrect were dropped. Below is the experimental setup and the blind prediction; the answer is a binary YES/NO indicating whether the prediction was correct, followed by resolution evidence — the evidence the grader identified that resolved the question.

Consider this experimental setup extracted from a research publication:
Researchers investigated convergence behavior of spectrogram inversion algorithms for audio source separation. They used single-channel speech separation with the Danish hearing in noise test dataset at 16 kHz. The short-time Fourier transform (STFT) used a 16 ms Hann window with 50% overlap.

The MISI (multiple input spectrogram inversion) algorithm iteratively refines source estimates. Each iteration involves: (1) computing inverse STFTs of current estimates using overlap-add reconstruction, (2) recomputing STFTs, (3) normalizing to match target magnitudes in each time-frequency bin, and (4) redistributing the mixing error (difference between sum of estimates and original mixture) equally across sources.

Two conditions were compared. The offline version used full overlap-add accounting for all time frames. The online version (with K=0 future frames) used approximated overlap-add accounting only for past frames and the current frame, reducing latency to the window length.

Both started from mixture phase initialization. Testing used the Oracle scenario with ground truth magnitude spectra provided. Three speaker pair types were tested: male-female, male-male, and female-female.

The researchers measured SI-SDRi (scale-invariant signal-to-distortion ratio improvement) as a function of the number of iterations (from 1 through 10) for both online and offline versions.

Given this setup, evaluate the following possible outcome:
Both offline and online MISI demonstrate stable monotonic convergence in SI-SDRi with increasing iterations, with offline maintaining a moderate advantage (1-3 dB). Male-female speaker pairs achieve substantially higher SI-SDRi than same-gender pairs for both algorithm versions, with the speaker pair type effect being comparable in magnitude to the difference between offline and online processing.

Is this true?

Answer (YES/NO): NO